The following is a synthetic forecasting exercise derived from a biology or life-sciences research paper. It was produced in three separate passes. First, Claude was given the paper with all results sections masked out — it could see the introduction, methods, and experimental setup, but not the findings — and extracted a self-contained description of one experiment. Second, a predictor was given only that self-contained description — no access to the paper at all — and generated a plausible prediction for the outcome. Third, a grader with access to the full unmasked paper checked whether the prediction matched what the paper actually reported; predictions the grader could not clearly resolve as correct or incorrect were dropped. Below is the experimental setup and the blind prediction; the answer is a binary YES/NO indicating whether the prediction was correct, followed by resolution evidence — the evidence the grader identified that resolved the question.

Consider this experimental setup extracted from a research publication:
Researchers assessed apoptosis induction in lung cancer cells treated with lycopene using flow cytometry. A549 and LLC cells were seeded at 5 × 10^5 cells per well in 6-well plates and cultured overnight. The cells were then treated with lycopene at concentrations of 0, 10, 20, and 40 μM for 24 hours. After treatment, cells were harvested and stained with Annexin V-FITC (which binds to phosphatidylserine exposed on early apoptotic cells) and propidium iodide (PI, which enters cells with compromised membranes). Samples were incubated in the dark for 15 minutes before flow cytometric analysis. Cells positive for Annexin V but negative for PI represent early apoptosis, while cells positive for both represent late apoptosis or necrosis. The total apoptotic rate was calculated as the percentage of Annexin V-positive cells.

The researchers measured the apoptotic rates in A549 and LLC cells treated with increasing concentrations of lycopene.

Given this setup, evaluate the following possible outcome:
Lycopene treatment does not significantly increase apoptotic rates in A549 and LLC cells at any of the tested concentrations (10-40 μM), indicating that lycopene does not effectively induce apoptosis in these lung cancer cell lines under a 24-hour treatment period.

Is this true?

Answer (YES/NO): NO